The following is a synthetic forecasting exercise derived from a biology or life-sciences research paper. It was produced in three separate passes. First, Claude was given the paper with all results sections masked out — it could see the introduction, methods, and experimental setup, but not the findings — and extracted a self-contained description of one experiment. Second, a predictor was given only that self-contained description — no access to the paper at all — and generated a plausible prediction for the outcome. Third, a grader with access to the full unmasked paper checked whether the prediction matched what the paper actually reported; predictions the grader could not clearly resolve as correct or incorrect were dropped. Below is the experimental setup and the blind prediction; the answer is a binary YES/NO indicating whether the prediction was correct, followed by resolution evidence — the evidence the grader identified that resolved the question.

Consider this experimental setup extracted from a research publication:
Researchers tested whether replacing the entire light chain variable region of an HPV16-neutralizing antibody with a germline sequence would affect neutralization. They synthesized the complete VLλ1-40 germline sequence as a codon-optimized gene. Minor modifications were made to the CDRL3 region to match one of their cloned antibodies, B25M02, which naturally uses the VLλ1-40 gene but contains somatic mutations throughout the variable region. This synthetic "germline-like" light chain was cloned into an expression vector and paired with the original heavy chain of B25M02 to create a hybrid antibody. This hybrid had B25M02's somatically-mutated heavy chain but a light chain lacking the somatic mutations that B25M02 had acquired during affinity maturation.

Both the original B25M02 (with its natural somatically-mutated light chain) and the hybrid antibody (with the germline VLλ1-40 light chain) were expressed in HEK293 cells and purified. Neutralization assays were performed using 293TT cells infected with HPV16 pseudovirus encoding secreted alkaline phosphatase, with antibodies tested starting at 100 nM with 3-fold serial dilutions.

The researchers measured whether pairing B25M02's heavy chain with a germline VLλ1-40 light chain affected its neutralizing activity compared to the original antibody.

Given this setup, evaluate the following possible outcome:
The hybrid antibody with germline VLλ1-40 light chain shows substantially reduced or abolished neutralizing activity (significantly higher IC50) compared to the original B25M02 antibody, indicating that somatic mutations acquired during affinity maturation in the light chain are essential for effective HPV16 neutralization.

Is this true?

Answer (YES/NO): NO